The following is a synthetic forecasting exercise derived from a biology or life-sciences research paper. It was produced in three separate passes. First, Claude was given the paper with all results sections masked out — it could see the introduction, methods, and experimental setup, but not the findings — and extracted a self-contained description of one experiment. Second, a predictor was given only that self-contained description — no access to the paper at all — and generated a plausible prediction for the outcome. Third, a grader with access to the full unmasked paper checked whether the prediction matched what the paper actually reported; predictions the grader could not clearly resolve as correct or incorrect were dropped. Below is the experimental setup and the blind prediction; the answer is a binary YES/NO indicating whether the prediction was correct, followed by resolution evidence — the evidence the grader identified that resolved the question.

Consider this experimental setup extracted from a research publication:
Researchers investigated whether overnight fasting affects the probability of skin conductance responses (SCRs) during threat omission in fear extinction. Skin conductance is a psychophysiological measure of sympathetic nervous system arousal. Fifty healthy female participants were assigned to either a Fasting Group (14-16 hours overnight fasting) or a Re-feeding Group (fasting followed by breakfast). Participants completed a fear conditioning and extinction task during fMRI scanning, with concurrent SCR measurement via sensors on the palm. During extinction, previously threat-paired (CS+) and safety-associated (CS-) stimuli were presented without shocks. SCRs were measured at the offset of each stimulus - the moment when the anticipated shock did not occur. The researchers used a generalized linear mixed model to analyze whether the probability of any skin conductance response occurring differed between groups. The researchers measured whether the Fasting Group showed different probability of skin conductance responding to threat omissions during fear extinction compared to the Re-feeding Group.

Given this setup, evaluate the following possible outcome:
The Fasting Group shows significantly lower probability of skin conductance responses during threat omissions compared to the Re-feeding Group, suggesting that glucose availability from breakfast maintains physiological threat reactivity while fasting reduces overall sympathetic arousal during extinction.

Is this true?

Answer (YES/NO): YES